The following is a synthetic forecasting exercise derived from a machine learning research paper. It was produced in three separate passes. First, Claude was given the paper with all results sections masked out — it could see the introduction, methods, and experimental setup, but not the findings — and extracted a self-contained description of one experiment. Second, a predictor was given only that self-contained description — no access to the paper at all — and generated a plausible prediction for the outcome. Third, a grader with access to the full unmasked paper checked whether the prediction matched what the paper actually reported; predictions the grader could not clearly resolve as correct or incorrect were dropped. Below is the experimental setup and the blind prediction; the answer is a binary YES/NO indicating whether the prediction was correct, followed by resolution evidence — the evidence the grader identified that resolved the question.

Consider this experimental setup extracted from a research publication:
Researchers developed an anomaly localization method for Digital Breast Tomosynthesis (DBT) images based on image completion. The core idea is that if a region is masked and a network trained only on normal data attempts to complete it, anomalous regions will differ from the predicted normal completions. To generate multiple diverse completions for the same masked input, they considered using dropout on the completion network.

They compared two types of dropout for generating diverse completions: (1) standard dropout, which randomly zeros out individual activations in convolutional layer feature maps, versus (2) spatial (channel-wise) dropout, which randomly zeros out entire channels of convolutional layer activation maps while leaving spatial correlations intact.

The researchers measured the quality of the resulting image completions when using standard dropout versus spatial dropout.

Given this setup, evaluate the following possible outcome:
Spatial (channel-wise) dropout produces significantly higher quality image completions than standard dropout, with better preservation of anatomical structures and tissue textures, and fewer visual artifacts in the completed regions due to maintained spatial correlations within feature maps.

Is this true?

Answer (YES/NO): YES